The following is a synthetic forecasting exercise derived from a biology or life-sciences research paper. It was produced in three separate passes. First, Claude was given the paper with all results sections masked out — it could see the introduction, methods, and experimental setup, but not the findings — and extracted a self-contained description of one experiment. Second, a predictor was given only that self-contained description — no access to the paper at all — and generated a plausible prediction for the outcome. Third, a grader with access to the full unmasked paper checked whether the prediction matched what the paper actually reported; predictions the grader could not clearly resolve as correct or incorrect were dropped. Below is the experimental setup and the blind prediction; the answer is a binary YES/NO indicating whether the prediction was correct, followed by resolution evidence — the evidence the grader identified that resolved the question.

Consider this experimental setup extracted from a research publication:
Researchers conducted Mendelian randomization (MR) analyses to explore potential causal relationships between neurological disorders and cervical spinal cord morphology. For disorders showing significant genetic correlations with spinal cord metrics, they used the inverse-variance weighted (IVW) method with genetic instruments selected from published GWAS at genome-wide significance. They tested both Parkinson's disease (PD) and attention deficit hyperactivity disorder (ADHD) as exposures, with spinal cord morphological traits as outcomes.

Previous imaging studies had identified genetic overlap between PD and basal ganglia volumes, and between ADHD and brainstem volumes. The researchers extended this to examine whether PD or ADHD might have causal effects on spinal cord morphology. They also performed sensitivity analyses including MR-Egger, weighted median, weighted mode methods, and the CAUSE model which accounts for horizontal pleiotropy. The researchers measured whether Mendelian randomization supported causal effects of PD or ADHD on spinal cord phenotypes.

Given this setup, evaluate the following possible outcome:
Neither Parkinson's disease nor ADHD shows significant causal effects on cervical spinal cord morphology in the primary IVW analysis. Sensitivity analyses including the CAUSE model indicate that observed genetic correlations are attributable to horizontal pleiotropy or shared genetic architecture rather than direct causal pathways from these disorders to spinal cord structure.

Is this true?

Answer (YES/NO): NO